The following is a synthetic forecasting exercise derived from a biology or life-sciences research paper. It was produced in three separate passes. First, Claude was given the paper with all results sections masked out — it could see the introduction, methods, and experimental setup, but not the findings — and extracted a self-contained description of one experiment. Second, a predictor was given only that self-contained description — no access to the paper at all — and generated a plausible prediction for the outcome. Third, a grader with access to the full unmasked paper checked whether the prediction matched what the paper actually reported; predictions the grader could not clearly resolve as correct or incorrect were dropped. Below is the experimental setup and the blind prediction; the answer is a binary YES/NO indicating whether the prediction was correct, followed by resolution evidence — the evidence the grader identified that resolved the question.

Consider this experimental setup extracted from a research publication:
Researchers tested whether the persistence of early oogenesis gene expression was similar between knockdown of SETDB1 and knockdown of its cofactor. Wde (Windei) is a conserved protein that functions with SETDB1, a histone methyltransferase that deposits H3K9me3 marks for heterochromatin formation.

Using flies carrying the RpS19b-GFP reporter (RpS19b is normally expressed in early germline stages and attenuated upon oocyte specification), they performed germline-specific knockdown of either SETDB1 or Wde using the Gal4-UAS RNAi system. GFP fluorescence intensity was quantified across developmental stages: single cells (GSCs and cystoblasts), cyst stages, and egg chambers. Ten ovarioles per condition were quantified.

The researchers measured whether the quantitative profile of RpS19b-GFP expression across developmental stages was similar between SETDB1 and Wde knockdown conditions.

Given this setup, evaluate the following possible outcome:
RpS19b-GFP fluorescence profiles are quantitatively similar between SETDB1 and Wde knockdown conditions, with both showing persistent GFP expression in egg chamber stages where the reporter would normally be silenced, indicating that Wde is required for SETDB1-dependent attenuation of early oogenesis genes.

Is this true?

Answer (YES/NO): YES